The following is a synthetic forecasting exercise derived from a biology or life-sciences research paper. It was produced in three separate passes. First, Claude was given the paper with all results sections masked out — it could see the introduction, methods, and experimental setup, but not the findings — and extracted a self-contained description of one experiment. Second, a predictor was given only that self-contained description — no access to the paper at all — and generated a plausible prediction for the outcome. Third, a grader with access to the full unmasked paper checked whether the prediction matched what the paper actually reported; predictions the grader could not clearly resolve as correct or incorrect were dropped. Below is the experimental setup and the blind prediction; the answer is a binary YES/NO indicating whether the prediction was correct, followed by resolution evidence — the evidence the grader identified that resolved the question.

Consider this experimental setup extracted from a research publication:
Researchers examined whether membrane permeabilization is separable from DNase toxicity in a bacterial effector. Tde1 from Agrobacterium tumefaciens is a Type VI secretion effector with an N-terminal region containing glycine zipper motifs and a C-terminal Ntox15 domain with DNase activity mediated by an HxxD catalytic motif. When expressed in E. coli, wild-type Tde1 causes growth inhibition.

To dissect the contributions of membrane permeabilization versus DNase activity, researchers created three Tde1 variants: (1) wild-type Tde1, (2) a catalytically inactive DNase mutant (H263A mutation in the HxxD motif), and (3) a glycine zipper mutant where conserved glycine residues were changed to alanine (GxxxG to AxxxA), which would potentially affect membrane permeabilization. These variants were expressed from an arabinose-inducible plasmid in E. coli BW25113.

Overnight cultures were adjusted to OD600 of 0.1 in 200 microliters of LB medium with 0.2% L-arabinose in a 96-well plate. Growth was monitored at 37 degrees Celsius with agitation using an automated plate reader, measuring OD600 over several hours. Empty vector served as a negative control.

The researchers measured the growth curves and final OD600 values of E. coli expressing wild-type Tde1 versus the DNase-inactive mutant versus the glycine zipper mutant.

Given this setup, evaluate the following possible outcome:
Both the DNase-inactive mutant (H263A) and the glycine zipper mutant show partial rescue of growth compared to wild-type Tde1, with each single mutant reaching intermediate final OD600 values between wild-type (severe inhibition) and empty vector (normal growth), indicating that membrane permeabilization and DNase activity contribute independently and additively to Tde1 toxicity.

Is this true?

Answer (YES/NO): NO